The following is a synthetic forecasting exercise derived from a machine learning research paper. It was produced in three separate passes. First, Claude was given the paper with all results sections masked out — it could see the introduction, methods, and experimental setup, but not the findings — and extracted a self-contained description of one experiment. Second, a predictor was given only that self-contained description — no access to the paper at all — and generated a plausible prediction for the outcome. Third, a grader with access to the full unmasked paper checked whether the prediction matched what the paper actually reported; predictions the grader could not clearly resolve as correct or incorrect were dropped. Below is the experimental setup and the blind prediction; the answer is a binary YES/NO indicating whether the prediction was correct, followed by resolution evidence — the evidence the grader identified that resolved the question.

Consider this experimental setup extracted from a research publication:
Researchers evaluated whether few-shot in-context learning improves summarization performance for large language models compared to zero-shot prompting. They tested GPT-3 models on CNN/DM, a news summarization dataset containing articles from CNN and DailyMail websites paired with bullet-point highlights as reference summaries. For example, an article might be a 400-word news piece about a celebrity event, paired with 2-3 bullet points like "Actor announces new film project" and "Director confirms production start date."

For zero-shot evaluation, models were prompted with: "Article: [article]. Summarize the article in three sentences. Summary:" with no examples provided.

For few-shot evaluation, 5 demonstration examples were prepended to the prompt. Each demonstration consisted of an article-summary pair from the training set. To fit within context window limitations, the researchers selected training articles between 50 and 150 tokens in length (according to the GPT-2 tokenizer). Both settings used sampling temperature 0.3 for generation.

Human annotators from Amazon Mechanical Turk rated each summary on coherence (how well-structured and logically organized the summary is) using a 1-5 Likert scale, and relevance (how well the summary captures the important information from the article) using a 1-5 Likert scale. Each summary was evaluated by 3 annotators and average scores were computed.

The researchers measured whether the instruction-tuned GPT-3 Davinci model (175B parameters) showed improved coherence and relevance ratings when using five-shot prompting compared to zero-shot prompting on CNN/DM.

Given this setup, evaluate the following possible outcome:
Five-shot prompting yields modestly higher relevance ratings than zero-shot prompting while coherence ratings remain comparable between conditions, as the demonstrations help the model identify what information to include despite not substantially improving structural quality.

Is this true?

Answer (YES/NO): NO